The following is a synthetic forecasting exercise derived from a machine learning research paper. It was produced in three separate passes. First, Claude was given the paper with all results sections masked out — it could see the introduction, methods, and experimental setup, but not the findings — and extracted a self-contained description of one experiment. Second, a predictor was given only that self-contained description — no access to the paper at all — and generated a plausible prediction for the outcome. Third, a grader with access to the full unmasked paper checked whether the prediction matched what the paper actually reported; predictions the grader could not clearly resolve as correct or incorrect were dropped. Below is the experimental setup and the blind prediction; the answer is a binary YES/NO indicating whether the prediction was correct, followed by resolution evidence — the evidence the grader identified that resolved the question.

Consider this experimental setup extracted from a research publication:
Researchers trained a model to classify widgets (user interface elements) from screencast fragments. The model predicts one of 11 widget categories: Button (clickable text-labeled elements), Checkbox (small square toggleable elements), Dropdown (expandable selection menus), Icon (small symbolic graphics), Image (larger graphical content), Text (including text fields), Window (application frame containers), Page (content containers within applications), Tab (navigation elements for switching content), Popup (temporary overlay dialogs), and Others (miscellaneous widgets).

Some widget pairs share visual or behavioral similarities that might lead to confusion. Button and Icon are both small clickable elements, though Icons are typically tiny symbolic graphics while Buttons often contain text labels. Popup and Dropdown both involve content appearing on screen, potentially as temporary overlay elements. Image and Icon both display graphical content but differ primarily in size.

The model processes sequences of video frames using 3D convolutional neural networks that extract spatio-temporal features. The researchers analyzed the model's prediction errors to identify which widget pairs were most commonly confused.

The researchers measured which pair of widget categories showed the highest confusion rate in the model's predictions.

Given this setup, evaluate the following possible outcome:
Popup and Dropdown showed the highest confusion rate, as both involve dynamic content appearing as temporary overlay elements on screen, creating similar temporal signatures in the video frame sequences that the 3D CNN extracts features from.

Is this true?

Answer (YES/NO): NO